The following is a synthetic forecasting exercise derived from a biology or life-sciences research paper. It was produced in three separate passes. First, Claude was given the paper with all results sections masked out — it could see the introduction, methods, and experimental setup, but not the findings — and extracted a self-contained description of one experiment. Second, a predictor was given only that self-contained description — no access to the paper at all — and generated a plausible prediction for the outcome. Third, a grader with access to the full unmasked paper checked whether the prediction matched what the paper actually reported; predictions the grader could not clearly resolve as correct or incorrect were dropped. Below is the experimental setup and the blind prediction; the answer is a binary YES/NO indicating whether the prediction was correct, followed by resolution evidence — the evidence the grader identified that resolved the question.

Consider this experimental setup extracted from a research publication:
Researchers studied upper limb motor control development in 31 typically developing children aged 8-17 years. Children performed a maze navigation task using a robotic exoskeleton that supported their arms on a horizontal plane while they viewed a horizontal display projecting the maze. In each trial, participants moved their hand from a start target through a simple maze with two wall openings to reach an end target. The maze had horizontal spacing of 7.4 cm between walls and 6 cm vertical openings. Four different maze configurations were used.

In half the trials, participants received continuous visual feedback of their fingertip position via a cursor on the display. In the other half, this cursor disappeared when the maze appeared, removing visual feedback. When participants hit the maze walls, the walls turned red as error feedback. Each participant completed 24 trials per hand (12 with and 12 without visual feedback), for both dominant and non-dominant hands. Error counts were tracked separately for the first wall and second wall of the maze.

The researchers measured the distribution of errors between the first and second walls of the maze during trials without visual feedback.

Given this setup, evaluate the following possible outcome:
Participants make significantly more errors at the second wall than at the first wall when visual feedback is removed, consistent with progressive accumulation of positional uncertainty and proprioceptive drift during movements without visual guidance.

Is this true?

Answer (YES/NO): YES